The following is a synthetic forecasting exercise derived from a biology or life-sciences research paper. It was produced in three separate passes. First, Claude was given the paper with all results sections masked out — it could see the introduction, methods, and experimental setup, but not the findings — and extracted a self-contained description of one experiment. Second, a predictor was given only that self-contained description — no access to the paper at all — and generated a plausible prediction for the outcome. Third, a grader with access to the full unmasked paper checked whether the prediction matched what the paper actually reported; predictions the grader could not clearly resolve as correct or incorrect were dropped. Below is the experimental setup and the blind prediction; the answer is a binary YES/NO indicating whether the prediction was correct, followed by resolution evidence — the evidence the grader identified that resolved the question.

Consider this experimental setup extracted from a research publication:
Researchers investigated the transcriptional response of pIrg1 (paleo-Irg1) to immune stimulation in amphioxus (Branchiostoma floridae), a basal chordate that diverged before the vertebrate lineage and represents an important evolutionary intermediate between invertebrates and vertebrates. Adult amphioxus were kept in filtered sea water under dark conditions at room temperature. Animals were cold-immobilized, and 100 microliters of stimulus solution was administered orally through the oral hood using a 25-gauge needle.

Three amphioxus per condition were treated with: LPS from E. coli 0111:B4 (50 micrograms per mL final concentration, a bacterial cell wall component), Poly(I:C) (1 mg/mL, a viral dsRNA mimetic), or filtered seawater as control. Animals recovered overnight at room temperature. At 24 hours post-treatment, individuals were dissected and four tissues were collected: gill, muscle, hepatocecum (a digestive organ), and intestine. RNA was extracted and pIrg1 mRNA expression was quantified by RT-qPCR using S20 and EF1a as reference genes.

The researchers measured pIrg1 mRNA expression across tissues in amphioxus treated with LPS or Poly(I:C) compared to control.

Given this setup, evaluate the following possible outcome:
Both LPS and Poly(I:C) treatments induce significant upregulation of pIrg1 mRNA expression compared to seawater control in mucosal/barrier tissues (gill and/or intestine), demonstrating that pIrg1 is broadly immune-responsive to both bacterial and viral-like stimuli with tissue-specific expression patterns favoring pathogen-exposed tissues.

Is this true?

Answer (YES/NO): NO